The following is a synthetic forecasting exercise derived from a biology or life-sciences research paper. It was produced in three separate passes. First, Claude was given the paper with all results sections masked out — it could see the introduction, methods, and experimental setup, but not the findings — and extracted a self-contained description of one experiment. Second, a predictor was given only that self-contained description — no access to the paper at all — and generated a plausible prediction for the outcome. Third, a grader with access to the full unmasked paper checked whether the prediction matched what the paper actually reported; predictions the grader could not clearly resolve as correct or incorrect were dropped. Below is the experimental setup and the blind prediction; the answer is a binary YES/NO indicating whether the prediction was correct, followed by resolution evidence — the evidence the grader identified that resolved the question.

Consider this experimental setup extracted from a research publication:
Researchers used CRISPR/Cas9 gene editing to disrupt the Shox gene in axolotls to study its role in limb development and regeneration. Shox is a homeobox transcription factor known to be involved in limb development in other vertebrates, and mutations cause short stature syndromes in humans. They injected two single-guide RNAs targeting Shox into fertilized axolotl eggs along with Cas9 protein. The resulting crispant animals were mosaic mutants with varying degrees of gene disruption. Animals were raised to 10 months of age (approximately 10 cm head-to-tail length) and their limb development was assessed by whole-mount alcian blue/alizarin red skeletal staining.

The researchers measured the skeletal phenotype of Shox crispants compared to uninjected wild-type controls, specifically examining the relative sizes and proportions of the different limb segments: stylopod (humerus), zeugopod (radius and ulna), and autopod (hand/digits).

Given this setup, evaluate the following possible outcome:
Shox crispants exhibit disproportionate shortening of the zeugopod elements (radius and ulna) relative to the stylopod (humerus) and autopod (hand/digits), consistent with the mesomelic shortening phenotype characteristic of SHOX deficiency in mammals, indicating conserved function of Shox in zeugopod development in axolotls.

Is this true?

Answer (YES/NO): NO